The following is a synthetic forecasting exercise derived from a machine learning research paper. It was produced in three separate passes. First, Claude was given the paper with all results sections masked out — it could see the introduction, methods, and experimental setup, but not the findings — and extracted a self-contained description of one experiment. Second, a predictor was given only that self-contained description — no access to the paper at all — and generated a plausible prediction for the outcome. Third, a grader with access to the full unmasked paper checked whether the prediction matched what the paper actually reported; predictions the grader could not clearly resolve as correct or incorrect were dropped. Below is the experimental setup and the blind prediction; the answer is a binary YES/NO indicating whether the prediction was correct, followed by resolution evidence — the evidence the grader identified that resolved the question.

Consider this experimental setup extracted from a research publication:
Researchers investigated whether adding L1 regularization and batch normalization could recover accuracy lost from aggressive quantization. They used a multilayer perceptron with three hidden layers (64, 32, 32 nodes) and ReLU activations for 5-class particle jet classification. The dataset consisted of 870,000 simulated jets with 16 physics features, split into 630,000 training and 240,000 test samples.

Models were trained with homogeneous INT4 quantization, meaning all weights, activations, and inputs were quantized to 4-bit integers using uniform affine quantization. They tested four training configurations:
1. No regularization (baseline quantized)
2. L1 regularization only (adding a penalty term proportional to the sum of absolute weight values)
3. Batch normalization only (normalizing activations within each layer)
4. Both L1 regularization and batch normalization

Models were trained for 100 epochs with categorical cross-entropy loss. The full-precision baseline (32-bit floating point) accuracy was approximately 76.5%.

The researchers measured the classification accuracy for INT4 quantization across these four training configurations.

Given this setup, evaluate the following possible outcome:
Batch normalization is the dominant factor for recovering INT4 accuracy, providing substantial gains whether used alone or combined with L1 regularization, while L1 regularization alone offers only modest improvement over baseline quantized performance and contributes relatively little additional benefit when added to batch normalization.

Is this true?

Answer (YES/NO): NO